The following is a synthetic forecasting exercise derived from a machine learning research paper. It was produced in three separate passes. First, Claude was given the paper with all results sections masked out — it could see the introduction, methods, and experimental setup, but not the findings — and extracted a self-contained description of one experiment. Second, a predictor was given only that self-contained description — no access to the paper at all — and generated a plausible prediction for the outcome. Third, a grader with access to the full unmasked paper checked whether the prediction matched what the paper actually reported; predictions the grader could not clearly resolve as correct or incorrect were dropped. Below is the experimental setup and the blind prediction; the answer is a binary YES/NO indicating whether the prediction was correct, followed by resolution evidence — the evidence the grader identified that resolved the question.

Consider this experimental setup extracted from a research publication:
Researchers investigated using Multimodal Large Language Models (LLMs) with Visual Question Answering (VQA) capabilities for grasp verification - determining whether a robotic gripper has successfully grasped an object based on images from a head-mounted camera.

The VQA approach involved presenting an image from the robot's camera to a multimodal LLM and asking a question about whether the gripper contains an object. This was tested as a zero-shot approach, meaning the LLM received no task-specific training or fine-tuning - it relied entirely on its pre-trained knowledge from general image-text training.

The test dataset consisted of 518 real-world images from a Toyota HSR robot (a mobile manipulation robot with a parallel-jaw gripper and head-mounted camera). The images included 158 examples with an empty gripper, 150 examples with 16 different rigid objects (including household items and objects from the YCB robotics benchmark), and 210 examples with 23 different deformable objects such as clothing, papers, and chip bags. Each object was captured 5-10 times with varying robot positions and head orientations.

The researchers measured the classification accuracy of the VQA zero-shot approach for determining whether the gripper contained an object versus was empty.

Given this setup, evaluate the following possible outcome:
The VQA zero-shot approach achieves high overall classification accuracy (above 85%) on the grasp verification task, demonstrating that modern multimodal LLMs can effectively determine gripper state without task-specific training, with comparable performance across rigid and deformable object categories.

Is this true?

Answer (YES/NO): NO